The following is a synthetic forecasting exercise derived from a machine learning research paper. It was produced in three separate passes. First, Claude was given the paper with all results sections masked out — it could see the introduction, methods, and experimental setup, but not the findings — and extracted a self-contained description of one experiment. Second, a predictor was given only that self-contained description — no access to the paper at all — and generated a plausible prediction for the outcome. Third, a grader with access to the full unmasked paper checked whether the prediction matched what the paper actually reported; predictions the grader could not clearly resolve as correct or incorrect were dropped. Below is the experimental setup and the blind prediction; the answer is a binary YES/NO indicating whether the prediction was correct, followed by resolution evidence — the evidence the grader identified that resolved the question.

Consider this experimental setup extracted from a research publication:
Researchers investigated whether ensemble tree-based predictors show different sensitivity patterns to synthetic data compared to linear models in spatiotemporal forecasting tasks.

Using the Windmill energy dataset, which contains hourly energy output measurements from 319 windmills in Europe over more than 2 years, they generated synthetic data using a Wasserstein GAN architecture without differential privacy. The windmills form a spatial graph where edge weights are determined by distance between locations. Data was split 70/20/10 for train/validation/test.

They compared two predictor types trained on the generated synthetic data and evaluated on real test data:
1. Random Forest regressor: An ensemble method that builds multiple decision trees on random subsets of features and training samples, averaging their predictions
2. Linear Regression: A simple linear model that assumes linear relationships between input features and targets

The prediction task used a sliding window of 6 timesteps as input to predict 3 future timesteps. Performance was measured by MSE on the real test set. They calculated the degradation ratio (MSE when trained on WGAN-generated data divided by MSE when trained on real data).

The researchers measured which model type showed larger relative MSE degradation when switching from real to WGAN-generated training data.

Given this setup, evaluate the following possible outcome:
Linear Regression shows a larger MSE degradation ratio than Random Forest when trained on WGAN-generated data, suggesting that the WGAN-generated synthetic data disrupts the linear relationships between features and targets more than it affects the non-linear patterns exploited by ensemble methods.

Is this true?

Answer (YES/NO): NO